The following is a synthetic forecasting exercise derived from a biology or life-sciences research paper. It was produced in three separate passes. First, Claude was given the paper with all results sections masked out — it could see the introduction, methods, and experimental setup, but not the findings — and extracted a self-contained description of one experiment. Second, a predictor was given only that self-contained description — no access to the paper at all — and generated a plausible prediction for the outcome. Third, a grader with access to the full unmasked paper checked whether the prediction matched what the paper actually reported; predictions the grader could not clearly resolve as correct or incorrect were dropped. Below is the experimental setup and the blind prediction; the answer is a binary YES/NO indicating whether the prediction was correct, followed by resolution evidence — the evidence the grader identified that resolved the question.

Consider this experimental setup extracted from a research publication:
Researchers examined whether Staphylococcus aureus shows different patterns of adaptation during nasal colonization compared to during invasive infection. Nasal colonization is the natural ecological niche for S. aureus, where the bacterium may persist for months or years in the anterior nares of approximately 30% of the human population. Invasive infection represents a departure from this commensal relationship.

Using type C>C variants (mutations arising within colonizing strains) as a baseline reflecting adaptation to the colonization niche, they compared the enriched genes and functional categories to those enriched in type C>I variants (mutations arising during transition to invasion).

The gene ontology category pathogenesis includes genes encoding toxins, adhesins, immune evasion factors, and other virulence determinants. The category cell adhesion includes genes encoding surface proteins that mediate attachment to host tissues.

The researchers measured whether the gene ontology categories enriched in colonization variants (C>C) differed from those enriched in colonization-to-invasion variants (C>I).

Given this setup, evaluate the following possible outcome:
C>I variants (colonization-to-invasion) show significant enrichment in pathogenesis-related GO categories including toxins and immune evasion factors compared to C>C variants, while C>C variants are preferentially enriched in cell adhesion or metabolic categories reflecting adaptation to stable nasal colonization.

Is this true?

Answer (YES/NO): NO